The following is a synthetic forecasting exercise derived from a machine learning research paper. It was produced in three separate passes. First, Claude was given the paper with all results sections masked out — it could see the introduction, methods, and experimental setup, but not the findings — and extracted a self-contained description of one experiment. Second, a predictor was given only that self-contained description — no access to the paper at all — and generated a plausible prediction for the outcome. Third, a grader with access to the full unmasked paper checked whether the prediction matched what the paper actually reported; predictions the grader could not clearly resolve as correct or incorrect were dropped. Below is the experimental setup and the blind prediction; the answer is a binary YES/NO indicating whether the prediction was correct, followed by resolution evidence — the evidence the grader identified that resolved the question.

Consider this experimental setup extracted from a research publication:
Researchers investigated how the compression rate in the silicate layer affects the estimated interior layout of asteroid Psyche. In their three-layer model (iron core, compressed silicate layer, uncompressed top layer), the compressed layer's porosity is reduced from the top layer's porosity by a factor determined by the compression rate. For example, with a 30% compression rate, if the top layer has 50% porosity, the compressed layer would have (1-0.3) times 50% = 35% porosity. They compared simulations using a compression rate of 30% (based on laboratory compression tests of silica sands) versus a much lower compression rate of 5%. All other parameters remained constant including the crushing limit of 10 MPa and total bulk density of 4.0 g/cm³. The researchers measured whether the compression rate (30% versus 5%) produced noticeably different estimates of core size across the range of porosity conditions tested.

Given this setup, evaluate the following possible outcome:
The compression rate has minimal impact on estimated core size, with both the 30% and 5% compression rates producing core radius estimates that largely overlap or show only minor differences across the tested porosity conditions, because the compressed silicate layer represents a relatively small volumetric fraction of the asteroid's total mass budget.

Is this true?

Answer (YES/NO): YES